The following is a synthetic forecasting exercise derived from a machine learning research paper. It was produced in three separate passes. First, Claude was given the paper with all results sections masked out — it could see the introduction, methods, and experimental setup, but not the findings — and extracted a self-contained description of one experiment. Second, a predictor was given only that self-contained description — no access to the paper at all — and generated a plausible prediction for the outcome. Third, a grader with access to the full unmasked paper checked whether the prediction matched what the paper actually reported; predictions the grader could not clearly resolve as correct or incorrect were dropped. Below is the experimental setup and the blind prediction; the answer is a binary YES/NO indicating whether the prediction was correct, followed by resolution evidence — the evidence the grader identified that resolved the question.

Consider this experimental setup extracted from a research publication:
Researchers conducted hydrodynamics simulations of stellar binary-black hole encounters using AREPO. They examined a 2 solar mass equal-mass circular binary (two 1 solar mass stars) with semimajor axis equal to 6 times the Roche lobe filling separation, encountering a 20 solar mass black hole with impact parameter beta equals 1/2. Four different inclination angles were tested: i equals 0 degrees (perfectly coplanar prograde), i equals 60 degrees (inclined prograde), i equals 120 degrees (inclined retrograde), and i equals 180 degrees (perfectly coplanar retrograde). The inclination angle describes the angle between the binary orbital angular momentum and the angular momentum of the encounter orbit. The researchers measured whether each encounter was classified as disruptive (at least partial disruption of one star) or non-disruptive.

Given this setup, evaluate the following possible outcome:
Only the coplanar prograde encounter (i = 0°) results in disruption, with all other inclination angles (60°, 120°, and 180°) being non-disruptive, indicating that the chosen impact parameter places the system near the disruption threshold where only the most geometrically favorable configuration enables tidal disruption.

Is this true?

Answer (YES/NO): NO